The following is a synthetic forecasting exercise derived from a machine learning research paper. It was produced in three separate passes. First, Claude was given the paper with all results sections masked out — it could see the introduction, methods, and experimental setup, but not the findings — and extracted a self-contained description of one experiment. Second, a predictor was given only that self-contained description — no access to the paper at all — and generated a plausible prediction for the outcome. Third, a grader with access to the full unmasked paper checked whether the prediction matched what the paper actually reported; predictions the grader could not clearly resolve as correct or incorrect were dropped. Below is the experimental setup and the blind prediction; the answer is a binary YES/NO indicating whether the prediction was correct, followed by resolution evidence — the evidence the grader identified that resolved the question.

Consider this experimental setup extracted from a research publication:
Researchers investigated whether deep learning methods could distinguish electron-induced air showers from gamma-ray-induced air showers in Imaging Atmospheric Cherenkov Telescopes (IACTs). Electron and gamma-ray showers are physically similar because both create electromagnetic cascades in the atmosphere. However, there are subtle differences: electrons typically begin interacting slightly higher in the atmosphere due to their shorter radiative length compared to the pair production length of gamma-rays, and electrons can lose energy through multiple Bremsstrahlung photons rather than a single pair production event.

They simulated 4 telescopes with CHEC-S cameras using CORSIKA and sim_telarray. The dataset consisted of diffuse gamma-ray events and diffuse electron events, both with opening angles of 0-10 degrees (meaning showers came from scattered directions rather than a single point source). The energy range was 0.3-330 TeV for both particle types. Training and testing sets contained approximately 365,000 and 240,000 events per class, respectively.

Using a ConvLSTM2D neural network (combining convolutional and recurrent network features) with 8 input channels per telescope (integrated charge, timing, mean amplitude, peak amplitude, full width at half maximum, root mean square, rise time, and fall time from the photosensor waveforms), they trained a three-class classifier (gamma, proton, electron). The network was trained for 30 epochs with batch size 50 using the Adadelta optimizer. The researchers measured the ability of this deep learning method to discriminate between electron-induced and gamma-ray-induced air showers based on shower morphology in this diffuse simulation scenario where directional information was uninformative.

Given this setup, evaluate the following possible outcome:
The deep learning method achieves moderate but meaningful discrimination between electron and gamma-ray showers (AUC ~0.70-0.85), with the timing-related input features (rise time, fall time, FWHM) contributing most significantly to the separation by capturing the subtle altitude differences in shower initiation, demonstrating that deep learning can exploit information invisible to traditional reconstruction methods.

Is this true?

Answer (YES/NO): NO